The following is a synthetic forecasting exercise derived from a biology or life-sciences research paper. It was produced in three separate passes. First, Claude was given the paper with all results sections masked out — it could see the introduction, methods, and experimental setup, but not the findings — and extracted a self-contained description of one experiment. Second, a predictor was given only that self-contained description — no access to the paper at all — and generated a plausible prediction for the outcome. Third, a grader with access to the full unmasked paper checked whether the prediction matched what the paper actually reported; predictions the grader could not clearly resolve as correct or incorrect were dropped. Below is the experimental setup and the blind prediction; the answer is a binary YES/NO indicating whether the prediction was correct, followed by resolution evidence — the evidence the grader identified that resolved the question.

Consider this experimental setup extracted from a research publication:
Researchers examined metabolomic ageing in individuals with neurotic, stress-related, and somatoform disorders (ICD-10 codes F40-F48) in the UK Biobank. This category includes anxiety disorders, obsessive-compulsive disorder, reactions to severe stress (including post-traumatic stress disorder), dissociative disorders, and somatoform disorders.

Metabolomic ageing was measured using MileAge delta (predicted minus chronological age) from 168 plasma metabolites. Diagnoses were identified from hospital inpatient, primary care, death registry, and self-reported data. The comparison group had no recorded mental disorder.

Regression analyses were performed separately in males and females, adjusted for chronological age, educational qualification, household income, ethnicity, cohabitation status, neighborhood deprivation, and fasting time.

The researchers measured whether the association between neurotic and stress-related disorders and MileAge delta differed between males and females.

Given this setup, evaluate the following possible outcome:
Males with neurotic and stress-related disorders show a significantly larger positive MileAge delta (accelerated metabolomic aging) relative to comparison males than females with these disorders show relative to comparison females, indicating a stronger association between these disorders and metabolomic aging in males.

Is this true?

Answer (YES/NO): YES